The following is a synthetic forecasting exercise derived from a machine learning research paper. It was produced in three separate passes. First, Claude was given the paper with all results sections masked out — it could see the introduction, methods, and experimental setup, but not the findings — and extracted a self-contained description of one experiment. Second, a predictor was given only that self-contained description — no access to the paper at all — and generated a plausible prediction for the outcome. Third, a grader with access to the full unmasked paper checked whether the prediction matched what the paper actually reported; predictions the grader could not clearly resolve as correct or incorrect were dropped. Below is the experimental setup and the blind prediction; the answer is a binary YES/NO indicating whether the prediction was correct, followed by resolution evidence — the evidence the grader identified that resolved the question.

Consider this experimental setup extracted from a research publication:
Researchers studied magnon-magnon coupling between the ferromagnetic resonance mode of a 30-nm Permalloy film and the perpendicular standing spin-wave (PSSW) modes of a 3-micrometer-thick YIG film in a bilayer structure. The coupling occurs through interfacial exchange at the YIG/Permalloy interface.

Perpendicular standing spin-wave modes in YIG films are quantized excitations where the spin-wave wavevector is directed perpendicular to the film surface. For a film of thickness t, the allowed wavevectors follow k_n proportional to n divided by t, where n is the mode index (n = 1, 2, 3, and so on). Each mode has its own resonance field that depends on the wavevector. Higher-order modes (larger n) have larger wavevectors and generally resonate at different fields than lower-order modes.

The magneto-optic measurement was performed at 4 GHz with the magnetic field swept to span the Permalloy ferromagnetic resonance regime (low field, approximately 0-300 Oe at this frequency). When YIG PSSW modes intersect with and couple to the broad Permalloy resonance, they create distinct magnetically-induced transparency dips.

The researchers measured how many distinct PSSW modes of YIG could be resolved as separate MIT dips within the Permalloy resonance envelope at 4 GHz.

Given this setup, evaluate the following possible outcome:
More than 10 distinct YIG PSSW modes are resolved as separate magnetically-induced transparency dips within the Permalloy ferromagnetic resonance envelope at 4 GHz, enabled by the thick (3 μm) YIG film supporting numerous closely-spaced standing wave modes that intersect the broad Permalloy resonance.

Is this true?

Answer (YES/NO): NO